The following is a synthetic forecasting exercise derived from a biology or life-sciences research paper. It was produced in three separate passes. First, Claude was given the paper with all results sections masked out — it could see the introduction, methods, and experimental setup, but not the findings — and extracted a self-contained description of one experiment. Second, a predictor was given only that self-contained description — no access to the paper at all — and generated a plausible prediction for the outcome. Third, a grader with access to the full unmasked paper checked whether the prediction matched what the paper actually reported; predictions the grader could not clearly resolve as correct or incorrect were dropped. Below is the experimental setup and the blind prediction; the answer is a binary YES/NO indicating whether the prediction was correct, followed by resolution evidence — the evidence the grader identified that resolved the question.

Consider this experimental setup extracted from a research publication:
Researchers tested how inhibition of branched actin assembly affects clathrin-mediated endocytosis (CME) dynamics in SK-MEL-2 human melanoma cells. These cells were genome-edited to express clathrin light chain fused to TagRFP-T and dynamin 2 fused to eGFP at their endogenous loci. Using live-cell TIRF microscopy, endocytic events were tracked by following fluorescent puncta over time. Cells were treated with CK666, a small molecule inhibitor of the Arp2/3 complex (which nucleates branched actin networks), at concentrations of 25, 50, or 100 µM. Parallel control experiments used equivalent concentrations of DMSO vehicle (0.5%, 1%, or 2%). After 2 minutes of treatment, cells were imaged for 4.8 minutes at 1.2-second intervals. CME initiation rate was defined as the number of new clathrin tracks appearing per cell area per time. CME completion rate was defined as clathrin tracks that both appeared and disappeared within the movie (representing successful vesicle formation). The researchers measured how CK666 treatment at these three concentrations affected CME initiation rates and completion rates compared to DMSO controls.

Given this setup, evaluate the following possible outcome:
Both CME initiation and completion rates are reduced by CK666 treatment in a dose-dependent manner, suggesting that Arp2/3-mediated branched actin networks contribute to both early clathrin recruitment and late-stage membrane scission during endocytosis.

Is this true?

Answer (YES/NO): NO